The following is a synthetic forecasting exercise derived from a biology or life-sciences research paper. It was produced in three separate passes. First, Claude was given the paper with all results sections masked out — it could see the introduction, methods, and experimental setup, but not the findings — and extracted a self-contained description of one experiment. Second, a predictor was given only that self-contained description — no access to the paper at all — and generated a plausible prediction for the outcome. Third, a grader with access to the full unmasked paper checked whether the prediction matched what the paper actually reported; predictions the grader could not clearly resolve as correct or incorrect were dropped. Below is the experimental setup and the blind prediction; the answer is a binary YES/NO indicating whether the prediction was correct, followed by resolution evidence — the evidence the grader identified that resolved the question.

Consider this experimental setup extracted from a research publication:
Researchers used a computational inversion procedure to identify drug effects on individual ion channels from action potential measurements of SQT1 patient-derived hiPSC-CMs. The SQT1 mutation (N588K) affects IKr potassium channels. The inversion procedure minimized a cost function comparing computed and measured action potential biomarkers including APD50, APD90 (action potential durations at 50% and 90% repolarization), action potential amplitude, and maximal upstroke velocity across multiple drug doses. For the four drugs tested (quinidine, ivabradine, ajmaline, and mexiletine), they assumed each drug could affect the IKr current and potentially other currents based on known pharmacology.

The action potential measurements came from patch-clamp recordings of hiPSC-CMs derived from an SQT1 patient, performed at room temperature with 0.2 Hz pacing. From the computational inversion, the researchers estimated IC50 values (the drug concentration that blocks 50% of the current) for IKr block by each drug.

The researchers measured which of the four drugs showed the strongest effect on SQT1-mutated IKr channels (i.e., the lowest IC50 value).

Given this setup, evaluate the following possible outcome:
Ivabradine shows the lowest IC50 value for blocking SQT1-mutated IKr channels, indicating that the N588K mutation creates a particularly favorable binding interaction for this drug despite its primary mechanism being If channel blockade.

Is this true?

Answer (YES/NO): NO